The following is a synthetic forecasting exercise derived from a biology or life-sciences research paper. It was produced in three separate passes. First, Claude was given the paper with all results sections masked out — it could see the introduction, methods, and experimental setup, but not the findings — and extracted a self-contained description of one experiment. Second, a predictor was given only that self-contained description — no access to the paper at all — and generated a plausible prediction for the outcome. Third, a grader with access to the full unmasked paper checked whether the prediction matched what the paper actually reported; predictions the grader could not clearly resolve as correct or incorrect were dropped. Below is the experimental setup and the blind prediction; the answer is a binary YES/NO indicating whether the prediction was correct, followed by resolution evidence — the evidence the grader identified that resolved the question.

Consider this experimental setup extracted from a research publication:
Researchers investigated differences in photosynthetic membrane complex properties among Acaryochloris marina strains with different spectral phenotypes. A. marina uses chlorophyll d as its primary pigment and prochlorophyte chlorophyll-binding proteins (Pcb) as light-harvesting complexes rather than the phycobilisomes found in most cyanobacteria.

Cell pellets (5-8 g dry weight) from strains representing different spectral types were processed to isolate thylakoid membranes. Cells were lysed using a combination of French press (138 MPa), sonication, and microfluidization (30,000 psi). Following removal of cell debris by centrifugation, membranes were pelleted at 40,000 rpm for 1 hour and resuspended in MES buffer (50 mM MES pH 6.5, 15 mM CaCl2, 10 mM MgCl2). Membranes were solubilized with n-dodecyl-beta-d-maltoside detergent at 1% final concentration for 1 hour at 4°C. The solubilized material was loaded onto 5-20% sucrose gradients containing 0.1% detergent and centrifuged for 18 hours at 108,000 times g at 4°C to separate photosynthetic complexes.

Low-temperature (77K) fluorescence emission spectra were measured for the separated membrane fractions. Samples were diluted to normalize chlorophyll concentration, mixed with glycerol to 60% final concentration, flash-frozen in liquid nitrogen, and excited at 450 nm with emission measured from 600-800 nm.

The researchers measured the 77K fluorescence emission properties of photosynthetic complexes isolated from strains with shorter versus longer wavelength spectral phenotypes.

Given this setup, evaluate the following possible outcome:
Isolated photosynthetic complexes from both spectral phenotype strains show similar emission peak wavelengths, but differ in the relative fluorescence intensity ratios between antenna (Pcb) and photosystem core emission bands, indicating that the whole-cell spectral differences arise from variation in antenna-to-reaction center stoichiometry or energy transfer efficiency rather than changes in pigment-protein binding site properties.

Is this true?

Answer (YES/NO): NO